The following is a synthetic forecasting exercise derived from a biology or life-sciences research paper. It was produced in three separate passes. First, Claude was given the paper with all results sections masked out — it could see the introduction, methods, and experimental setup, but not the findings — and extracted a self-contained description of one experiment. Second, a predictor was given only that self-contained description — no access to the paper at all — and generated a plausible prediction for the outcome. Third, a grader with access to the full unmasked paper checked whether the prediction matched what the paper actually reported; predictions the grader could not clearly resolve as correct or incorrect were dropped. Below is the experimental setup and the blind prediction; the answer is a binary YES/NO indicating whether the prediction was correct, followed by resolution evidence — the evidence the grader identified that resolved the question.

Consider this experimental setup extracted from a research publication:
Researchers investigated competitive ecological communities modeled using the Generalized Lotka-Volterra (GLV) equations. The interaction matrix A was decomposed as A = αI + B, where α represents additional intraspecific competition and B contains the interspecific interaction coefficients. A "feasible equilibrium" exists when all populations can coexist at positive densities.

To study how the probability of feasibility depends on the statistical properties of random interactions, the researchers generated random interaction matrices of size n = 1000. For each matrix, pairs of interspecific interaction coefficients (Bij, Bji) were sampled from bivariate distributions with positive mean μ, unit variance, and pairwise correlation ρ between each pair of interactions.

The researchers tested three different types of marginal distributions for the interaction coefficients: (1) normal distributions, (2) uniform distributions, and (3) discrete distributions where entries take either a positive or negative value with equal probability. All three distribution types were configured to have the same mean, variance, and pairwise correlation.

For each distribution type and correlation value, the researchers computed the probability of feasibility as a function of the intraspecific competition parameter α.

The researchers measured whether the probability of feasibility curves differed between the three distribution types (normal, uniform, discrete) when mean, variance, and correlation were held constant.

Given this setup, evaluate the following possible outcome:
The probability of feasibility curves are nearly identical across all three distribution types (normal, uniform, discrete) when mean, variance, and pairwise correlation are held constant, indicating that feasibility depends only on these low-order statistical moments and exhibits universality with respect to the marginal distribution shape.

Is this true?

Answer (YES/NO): YES